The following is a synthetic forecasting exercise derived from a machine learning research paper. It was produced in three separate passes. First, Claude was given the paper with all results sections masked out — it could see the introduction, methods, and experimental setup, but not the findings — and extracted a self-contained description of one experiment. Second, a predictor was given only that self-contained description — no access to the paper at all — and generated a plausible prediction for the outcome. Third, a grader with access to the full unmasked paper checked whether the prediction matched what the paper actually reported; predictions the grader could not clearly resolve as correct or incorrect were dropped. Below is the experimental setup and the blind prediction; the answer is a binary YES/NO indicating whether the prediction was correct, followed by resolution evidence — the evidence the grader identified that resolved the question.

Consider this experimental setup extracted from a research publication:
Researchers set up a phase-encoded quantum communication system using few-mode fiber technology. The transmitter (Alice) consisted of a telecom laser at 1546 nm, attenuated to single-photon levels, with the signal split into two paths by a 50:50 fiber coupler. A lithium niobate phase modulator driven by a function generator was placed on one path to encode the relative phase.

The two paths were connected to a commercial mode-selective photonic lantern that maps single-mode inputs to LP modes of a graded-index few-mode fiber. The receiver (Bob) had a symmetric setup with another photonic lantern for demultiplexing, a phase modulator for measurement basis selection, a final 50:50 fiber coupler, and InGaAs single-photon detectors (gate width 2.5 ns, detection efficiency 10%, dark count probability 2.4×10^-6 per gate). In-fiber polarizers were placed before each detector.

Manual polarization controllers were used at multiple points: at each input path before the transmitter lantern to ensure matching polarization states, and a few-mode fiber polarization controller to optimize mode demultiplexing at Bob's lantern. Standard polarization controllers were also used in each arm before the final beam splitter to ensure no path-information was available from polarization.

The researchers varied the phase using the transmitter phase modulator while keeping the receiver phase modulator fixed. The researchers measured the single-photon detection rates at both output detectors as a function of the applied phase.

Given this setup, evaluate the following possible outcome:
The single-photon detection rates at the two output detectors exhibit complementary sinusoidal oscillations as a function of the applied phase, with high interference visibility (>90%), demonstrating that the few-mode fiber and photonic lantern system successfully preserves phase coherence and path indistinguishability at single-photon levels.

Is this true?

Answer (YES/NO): YES